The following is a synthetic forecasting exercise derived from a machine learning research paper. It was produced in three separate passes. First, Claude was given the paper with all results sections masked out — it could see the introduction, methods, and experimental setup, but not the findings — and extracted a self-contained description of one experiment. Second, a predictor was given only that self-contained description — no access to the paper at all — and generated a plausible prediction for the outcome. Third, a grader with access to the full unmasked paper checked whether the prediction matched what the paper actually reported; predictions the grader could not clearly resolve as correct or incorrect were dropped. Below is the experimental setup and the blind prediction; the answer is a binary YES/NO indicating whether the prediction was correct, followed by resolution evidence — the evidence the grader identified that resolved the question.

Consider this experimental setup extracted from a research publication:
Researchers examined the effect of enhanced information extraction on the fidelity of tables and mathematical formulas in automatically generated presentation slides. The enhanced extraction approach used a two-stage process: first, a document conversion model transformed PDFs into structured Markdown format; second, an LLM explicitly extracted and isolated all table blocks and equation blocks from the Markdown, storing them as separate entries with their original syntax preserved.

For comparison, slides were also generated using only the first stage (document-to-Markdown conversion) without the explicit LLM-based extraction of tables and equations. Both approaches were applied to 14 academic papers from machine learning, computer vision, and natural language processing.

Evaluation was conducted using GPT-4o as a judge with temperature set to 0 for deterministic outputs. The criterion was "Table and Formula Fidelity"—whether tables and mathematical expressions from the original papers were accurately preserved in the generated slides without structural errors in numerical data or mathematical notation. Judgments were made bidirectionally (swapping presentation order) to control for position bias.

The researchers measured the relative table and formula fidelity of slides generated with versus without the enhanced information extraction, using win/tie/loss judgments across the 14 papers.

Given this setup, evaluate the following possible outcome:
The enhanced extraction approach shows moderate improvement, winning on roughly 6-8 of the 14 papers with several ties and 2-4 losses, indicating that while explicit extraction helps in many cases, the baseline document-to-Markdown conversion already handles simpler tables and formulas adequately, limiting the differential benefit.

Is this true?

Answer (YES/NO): NO